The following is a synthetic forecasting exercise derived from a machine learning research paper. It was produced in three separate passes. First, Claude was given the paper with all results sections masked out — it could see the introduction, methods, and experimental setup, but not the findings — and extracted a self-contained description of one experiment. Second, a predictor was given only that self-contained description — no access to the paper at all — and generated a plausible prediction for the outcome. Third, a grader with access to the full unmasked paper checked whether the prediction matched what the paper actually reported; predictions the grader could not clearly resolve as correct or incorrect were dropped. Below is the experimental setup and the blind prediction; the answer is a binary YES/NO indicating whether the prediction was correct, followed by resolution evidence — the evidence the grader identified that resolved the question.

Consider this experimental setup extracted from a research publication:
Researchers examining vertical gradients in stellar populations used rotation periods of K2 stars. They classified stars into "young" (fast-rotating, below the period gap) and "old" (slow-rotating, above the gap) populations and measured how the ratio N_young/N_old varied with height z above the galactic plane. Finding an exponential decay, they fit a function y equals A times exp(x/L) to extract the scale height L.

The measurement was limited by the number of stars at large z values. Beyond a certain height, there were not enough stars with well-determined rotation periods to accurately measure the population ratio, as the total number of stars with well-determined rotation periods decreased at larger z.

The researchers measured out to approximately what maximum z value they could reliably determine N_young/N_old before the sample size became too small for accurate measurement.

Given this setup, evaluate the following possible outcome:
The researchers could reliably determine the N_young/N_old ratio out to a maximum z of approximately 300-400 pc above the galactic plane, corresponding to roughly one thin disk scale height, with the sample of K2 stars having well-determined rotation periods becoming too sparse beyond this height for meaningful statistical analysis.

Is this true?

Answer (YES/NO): YES